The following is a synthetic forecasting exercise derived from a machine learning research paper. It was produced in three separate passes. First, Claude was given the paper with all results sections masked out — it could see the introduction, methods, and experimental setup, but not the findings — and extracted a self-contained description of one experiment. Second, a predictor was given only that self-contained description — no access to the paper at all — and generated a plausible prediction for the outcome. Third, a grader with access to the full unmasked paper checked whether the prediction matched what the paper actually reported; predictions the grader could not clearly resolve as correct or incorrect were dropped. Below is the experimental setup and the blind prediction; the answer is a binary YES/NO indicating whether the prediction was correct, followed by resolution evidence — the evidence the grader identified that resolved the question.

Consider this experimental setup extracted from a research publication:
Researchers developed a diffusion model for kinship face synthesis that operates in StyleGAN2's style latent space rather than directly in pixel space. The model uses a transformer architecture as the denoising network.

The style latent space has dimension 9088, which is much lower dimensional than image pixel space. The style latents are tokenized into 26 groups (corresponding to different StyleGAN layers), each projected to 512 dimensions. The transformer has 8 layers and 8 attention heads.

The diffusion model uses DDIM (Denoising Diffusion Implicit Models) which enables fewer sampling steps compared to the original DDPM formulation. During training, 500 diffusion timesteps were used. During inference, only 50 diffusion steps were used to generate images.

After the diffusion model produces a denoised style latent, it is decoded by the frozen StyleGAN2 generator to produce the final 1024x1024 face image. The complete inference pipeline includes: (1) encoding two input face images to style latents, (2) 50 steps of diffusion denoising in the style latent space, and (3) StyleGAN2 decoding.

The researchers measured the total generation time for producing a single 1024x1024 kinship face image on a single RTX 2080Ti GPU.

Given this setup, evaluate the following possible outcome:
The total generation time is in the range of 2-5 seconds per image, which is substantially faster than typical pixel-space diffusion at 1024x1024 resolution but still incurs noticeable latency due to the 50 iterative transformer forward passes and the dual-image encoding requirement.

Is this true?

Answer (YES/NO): NO